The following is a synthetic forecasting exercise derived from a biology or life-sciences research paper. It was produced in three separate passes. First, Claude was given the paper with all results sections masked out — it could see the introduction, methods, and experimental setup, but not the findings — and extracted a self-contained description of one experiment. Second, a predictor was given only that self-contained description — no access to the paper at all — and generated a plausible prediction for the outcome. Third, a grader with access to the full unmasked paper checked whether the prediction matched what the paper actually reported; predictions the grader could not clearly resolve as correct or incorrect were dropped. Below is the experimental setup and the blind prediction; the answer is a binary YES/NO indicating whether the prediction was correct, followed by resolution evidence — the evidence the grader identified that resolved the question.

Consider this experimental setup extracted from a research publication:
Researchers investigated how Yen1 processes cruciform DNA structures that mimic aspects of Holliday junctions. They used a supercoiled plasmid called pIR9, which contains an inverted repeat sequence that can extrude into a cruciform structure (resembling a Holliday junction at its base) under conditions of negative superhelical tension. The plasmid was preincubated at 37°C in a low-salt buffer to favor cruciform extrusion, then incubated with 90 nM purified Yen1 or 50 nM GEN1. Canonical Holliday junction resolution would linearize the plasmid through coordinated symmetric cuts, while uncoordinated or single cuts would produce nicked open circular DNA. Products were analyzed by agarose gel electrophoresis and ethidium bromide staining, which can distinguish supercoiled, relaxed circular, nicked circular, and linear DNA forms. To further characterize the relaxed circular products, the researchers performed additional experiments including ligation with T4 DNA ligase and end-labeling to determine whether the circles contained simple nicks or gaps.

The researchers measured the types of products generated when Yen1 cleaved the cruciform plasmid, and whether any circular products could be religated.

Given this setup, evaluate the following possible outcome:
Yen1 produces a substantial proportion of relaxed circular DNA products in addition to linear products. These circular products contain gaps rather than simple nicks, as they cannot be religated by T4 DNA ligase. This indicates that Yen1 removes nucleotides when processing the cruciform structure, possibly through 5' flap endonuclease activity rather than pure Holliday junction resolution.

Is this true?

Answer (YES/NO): NO